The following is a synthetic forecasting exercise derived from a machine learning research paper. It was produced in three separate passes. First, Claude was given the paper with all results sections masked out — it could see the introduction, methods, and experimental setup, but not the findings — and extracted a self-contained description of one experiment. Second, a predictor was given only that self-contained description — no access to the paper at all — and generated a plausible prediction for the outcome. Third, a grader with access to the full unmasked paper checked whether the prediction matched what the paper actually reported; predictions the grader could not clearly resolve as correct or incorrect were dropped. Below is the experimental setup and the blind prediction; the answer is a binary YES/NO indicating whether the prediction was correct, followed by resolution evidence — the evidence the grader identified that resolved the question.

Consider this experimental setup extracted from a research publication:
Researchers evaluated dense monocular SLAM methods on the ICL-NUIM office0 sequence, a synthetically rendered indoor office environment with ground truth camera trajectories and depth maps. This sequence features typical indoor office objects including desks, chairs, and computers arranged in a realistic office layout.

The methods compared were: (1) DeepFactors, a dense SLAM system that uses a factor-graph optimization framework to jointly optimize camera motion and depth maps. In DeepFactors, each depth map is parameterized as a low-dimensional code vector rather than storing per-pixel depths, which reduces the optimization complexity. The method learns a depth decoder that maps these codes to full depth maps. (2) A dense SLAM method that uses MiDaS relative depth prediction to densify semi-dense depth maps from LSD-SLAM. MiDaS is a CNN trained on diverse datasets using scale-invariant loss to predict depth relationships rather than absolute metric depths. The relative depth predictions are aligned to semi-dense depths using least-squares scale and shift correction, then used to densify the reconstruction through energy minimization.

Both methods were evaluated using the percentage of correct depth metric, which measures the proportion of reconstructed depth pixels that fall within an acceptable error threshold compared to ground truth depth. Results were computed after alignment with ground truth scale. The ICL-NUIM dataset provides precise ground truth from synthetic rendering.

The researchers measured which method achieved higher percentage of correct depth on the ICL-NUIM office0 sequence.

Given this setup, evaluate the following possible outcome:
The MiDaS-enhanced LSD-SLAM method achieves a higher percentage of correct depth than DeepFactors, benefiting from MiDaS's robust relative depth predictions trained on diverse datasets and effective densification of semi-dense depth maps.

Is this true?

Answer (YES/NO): NO